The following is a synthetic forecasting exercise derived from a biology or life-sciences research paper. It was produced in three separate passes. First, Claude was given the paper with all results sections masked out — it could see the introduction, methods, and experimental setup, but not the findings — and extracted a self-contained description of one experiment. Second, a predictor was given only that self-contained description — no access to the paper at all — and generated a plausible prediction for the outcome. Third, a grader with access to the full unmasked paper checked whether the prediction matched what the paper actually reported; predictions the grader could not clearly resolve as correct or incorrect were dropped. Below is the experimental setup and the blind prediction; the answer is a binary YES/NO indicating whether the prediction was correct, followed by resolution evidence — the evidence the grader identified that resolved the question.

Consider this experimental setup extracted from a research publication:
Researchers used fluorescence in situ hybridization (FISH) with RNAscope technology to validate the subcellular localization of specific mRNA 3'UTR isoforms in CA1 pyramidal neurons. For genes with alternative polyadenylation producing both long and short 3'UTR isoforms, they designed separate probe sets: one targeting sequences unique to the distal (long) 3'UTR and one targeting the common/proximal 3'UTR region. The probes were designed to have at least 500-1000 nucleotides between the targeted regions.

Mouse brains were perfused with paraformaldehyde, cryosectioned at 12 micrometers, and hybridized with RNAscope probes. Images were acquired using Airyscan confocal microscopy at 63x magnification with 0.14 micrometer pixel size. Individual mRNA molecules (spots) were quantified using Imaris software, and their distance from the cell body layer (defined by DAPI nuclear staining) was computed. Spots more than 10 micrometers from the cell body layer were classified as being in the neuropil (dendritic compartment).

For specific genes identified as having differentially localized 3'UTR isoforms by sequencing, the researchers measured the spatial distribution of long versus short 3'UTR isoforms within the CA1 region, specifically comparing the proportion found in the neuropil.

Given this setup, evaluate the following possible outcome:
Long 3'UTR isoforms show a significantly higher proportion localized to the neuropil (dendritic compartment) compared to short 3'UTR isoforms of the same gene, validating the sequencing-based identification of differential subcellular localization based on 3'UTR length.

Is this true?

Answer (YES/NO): YES